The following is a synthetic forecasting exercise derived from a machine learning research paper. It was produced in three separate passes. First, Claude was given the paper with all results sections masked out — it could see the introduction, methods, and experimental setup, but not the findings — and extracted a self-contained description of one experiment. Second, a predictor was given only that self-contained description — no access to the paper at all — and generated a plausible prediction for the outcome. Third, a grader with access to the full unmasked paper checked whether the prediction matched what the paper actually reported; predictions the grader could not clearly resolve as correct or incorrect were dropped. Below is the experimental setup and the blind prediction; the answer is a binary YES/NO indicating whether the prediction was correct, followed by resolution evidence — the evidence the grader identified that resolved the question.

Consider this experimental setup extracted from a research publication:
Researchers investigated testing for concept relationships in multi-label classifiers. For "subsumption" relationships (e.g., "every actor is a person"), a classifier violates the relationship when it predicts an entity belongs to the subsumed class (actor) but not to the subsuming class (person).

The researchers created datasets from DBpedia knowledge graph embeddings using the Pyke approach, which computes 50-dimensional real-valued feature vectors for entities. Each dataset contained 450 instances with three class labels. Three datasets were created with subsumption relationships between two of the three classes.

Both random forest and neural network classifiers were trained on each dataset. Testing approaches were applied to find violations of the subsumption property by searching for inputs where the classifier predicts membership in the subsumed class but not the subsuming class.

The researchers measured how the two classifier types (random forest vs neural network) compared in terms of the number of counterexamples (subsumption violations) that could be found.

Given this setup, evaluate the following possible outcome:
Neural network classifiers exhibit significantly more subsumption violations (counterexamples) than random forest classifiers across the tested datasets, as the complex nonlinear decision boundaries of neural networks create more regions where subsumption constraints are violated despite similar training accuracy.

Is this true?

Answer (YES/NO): YES